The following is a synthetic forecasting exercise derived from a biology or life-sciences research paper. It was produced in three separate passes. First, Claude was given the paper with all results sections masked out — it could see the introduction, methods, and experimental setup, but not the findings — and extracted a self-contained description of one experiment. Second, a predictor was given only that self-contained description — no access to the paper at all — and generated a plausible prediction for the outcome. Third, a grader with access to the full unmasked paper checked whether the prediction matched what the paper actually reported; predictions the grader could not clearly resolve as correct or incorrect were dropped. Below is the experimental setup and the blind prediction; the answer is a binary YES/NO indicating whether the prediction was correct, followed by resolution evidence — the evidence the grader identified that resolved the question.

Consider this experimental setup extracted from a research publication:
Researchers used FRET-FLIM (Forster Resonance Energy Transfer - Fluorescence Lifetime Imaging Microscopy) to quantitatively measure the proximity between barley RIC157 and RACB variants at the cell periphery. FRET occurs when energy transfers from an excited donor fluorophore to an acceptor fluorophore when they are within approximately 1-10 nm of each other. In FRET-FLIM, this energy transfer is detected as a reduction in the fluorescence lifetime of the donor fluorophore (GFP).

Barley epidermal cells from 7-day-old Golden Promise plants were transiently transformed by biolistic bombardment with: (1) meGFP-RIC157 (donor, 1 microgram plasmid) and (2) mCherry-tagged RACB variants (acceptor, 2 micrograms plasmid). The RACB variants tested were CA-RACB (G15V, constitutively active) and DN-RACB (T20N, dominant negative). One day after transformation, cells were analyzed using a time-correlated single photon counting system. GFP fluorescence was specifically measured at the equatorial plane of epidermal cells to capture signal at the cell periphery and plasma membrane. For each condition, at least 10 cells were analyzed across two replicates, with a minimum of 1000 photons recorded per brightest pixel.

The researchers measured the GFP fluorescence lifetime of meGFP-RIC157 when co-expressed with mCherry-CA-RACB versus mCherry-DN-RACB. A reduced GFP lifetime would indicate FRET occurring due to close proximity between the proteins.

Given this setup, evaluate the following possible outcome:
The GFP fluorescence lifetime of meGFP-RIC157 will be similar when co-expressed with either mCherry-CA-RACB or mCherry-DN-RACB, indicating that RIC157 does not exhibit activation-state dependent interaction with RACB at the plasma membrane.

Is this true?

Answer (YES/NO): NO